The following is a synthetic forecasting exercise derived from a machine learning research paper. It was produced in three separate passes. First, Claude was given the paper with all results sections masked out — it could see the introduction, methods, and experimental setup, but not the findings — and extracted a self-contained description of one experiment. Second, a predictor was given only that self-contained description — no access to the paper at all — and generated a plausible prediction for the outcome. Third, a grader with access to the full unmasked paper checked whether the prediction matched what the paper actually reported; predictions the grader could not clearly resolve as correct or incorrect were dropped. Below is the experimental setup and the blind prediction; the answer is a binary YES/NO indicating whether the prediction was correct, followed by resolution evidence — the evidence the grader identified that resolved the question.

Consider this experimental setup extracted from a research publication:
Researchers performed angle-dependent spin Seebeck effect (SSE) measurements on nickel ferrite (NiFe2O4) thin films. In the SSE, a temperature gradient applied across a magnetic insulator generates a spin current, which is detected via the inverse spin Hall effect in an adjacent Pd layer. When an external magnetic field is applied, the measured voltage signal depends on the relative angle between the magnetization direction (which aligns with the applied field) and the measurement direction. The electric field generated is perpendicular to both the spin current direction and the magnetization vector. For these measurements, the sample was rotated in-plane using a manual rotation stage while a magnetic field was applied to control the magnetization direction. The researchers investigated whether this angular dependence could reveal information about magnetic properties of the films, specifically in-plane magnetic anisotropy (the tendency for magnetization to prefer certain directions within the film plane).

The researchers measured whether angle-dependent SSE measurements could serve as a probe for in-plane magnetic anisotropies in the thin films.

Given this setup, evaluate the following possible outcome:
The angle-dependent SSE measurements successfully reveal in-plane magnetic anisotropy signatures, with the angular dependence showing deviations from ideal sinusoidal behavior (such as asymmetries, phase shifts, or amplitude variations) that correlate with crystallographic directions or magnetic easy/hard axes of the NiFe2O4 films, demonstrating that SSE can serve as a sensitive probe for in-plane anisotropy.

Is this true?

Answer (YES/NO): NO